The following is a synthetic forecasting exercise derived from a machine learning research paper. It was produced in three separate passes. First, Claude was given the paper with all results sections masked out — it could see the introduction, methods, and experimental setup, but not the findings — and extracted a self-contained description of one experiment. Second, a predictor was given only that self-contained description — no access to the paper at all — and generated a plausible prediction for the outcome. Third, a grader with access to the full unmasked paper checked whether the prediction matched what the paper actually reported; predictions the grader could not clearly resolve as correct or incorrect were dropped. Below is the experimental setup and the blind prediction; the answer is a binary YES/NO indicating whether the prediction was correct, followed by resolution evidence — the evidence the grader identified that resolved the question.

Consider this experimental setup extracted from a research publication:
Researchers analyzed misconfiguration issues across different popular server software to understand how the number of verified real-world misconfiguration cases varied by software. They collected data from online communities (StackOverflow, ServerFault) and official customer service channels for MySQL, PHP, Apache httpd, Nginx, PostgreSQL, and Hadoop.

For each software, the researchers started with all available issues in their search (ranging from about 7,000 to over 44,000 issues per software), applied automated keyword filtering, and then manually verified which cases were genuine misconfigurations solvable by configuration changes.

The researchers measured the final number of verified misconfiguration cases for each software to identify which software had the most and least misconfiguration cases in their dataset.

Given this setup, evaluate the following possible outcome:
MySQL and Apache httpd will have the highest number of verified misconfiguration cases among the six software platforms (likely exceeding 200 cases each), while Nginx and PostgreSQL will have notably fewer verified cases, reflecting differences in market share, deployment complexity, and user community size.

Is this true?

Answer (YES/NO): NO